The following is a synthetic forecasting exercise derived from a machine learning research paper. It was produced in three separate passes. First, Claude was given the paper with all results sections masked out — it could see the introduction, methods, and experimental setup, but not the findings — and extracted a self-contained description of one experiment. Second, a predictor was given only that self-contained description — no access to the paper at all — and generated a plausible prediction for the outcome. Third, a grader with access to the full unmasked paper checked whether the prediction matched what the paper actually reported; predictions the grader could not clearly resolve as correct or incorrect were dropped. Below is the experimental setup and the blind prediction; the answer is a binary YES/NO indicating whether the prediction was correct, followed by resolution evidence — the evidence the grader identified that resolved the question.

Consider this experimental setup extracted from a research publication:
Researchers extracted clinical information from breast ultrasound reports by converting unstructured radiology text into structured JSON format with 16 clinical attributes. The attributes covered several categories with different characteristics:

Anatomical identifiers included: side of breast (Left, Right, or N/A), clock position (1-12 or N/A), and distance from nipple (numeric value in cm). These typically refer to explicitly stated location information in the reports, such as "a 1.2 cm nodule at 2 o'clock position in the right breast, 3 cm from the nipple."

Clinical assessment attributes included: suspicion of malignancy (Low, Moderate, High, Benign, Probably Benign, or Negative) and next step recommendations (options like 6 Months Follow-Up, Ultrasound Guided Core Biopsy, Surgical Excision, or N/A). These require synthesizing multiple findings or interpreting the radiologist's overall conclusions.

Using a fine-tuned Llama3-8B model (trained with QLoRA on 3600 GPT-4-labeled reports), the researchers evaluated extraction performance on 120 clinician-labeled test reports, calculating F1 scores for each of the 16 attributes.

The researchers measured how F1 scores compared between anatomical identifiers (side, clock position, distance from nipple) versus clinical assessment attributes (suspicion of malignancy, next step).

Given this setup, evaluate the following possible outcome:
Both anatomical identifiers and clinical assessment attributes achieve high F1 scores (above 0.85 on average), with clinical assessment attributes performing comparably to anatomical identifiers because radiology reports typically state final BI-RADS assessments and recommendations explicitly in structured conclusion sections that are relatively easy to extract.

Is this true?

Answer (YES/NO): NO